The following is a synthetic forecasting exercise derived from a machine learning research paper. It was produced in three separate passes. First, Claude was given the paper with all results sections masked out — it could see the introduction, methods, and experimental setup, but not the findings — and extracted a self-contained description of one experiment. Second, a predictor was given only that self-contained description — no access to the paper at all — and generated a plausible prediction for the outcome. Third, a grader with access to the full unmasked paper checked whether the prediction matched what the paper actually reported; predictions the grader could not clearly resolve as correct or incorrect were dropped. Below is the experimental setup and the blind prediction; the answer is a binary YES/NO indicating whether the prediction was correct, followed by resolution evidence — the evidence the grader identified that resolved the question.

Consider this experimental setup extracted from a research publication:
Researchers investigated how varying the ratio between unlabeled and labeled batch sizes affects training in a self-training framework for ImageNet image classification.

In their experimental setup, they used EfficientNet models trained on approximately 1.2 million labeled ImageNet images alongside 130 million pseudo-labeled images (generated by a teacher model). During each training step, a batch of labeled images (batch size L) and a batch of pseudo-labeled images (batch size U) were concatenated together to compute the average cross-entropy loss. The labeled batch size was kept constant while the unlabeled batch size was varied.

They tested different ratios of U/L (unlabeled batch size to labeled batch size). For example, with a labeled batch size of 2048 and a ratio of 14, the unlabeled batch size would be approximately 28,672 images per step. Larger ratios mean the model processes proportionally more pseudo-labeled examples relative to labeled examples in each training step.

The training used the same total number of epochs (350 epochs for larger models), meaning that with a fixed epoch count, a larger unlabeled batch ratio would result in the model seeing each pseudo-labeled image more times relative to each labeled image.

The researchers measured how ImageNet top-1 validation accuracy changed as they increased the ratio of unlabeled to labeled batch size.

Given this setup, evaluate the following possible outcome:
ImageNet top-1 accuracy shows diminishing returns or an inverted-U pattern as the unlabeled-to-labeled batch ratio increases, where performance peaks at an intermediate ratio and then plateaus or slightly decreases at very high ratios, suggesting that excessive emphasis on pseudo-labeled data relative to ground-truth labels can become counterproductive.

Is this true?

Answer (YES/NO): NO